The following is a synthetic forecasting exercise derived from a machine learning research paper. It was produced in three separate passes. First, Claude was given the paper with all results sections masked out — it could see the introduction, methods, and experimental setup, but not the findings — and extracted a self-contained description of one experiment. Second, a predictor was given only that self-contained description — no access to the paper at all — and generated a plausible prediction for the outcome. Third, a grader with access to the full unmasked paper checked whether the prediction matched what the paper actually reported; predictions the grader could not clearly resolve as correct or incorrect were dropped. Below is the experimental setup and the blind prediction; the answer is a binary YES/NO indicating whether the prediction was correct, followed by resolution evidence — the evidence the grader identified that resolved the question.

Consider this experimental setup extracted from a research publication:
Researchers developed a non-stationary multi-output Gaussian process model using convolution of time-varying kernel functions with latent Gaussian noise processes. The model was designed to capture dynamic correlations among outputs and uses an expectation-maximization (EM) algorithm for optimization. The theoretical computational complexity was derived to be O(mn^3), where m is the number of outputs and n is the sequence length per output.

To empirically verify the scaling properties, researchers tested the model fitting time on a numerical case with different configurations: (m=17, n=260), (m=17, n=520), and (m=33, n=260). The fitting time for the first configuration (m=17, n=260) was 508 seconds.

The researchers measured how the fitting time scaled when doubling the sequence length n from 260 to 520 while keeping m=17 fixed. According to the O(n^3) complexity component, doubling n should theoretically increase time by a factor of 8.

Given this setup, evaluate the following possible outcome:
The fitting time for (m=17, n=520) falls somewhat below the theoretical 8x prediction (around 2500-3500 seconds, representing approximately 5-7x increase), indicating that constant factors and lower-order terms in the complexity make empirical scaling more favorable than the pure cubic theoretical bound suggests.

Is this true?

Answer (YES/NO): NO